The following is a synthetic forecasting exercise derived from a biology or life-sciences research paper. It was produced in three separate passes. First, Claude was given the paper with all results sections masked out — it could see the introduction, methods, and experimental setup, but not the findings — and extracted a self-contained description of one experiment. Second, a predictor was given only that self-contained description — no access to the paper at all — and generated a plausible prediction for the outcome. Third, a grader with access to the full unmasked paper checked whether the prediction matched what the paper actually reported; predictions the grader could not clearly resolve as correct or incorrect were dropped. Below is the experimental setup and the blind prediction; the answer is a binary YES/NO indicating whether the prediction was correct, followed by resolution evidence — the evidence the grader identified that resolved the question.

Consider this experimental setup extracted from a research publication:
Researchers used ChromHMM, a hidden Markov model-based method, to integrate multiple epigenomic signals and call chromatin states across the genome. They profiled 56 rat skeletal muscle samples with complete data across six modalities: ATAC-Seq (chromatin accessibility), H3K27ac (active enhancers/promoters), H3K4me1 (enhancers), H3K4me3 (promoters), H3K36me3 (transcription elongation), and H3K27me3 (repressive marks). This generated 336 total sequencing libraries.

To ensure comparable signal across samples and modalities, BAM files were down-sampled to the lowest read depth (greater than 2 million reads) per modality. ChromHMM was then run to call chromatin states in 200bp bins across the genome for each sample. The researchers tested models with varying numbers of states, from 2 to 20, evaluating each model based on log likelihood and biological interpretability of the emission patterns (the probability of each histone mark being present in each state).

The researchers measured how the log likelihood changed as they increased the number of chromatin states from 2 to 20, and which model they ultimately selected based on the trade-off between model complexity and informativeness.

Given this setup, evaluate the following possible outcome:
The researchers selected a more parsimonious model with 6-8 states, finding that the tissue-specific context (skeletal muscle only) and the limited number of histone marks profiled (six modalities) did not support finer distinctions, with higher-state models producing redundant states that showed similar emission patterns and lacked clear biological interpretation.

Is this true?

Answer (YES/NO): NO